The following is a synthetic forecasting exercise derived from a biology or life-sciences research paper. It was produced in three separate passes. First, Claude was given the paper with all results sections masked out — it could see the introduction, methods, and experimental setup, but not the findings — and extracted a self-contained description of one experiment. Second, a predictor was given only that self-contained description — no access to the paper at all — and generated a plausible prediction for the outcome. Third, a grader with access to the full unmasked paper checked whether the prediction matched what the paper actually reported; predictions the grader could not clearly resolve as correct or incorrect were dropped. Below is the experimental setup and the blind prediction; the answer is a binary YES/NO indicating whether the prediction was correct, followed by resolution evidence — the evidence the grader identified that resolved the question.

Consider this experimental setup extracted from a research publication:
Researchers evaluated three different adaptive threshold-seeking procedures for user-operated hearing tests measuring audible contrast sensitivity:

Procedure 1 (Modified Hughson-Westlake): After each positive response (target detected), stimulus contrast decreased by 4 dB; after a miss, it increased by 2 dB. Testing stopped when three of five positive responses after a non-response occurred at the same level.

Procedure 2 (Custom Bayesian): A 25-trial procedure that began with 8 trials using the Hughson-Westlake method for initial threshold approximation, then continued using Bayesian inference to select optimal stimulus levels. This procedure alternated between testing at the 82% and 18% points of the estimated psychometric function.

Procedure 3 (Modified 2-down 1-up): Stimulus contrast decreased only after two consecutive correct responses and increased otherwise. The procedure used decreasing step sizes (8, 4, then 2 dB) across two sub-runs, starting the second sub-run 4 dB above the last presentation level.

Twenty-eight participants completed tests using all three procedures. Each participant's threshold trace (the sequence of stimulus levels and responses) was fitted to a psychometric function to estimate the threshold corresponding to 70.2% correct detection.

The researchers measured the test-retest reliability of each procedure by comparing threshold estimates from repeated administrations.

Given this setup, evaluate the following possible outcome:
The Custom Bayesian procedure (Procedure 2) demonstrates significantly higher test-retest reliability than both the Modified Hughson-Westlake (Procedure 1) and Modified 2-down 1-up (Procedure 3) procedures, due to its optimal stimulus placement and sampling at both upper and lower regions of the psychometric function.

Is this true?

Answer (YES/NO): NO